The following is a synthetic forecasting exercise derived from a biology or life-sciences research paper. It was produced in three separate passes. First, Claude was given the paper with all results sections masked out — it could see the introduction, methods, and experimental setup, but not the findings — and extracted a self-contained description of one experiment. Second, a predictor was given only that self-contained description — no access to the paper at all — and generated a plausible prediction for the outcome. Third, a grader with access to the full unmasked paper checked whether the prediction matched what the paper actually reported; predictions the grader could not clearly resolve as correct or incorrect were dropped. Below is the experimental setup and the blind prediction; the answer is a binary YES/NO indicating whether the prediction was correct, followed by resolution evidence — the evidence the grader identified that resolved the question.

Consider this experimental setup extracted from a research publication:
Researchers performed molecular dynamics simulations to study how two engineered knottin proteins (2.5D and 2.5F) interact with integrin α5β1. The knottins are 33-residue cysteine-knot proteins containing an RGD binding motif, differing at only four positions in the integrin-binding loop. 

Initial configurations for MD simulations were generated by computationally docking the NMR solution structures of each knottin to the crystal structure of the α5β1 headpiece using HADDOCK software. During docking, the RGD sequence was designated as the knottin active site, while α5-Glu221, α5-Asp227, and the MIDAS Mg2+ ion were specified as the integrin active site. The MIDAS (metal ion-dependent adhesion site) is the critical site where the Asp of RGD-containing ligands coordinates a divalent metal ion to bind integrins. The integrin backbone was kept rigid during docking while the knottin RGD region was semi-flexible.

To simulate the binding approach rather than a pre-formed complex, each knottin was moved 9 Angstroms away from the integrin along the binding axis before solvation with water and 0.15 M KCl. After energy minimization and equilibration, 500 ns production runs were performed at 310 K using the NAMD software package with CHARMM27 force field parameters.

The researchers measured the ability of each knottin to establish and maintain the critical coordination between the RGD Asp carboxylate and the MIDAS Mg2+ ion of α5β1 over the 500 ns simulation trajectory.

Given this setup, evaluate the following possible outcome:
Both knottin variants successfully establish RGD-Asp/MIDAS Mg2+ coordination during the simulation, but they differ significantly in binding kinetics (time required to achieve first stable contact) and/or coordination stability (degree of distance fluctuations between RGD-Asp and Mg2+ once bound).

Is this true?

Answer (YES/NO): NO